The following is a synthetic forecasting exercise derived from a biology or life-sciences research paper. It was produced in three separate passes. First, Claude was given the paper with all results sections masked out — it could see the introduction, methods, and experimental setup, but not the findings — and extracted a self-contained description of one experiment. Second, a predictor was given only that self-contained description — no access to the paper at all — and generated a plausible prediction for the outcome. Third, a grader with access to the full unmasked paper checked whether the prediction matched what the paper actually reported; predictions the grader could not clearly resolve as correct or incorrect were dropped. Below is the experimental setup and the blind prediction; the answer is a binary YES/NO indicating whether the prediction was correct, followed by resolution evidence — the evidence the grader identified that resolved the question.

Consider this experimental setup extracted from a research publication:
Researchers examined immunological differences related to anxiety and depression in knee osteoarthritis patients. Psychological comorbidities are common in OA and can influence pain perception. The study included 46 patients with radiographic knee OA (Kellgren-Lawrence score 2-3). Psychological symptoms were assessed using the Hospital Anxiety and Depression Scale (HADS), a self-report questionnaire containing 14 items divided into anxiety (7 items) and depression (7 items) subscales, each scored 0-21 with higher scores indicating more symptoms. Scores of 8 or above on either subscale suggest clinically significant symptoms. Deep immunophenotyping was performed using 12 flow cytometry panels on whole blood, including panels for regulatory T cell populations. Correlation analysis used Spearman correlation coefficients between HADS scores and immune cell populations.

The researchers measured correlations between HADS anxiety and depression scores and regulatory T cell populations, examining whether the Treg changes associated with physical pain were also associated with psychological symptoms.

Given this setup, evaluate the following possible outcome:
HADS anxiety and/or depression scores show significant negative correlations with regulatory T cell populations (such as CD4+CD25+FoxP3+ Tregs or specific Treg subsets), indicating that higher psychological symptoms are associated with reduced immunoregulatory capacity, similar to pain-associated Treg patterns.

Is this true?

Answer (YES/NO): NO